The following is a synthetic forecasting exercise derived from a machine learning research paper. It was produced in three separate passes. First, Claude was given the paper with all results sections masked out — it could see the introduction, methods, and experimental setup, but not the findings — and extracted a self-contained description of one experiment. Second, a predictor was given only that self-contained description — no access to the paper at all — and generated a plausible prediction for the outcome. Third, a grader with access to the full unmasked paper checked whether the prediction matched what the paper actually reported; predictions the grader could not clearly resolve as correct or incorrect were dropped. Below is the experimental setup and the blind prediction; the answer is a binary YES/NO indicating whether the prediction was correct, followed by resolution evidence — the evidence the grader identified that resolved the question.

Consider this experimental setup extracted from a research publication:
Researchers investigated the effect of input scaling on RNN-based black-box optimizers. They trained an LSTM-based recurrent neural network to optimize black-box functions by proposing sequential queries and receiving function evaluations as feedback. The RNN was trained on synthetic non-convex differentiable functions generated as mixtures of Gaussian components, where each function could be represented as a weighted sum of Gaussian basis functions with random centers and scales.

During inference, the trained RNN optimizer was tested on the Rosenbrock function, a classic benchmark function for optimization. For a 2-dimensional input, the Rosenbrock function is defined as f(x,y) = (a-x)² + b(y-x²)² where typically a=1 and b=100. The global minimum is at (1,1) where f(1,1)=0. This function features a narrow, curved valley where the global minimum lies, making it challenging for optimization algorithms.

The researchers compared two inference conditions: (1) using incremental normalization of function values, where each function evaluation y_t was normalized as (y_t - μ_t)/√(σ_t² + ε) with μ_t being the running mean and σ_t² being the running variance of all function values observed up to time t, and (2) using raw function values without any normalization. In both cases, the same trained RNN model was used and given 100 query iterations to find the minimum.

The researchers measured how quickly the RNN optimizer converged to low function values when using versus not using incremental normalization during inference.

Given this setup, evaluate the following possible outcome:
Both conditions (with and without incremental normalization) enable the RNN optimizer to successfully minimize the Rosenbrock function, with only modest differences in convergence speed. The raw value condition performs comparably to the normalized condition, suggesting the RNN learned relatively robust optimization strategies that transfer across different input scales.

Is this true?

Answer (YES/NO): NO